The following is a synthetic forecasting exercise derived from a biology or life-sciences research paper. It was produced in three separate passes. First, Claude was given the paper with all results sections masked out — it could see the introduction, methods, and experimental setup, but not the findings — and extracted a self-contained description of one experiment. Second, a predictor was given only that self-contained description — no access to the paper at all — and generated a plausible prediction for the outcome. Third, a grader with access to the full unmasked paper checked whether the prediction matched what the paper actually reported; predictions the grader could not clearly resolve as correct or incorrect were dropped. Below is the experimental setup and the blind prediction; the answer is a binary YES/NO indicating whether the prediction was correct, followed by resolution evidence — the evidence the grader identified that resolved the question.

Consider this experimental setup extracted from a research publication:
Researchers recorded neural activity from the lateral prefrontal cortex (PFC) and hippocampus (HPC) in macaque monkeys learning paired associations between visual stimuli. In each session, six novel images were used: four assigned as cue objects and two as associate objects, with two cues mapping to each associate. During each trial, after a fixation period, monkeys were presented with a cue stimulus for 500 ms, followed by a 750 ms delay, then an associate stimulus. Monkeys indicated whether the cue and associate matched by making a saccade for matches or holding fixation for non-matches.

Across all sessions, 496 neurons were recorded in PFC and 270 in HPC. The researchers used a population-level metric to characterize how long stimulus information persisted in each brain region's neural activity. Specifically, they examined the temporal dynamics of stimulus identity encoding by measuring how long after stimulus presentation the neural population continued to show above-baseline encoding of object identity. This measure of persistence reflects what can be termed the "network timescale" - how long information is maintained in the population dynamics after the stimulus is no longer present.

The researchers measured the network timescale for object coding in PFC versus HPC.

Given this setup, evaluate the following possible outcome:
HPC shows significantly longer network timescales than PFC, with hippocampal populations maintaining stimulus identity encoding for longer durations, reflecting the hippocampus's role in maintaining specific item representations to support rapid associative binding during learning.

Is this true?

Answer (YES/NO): NO